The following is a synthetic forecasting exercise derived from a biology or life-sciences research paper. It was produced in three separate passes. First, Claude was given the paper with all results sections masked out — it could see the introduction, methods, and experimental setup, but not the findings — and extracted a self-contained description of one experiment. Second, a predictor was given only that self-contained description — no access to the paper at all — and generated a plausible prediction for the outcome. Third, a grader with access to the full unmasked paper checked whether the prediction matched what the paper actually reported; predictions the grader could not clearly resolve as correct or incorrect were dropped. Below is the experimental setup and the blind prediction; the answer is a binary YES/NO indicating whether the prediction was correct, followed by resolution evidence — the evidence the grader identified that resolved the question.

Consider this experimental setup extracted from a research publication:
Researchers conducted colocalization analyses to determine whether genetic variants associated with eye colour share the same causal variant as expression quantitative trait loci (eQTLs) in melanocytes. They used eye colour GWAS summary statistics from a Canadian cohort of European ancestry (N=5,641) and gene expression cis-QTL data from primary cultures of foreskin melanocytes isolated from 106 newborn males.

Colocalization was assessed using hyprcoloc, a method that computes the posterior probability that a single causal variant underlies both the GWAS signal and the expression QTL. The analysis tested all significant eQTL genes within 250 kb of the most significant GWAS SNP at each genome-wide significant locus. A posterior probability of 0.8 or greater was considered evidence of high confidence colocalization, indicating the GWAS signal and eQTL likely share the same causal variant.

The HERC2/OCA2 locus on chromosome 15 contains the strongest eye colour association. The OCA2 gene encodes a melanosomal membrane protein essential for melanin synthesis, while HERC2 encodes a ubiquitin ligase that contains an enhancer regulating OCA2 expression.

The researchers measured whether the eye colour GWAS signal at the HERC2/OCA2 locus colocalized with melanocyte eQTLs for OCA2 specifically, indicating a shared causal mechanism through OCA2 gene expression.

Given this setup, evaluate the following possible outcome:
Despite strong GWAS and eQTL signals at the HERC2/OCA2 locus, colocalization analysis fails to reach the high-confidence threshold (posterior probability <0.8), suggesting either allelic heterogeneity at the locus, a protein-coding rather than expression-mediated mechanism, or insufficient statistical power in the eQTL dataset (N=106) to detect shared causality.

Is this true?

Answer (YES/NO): NO